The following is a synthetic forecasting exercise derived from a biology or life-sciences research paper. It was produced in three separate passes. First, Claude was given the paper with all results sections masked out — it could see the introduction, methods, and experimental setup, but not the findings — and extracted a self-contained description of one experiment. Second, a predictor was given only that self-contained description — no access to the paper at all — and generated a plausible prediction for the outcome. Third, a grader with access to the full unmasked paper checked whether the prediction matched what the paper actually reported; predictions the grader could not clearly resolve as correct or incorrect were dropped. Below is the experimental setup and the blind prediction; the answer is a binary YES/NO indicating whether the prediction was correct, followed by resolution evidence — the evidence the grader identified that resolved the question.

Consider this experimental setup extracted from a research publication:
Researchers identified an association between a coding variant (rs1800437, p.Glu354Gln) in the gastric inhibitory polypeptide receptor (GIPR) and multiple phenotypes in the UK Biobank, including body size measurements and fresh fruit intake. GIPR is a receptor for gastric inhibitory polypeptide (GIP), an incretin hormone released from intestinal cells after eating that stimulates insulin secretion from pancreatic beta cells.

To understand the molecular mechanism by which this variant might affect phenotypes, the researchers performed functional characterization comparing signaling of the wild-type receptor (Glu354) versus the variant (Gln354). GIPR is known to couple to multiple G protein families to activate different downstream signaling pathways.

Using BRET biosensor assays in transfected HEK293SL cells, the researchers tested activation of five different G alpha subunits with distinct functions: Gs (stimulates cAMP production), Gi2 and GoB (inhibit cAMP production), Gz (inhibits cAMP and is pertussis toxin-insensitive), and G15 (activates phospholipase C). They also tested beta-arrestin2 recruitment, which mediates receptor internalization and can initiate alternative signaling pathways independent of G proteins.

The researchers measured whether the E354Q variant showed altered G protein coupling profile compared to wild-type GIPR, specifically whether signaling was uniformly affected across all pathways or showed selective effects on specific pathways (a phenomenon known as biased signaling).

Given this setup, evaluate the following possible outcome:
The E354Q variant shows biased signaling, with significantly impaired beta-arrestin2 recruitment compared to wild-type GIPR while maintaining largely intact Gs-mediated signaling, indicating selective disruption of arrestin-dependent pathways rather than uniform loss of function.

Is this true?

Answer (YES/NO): NO